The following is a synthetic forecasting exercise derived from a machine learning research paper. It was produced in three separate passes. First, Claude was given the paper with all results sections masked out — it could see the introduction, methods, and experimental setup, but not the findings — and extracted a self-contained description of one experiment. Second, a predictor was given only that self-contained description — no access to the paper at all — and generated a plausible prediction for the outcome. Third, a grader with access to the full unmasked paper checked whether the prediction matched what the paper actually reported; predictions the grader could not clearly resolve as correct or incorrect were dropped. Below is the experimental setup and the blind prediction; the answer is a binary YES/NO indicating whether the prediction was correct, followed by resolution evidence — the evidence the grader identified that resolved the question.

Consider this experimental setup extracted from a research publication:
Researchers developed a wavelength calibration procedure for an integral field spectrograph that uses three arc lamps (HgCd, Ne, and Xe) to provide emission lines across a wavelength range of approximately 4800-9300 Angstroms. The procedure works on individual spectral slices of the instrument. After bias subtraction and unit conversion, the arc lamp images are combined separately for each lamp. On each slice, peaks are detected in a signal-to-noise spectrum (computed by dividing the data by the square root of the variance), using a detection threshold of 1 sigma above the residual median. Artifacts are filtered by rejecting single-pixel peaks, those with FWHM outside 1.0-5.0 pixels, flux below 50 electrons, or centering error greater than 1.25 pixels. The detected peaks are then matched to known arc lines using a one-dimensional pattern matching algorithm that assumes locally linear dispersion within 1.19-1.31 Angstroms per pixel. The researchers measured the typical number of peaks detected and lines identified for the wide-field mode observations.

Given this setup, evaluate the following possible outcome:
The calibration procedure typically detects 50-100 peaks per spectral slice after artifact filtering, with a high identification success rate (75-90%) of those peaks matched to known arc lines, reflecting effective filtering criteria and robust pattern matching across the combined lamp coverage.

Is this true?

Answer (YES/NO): NO